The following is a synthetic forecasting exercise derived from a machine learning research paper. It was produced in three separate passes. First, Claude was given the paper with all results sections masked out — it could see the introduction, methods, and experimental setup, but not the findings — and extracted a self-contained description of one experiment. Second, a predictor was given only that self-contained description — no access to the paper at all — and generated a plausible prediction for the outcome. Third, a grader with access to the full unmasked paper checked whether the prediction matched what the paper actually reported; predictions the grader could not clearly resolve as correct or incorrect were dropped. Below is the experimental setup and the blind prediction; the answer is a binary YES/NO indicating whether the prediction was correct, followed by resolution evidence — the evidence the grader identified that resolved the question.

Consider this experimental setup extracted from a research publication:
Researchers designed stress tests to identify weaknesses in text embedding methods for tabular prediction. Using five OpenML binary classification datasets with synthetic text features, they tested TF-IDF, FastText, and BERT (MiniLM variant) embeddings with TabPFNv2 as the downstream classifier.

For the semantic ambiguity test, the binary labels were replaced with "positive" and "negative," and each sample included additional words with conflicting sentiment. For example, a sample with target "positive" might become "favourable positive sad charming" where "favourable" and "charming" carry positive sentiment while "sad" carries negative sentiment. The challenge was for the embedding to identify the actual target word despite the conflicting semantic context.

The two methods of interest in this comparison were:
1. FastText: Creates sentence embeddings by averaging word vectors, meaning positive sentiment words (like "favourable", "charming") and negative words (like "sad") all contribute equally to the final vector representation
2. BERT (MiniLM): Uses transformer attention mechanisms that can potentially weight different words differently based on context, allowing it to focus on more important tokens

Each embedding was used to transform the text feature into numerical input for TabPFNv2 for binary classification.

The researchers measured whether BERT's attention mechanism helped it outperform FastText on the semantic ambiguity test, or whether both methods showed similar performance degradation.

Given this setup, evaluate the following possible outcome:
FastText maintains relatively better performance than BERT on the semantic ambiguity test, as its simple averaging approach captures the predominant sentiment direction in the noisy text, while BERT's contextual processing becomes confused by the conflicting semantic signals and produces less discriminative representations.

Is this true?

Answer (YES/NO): NO